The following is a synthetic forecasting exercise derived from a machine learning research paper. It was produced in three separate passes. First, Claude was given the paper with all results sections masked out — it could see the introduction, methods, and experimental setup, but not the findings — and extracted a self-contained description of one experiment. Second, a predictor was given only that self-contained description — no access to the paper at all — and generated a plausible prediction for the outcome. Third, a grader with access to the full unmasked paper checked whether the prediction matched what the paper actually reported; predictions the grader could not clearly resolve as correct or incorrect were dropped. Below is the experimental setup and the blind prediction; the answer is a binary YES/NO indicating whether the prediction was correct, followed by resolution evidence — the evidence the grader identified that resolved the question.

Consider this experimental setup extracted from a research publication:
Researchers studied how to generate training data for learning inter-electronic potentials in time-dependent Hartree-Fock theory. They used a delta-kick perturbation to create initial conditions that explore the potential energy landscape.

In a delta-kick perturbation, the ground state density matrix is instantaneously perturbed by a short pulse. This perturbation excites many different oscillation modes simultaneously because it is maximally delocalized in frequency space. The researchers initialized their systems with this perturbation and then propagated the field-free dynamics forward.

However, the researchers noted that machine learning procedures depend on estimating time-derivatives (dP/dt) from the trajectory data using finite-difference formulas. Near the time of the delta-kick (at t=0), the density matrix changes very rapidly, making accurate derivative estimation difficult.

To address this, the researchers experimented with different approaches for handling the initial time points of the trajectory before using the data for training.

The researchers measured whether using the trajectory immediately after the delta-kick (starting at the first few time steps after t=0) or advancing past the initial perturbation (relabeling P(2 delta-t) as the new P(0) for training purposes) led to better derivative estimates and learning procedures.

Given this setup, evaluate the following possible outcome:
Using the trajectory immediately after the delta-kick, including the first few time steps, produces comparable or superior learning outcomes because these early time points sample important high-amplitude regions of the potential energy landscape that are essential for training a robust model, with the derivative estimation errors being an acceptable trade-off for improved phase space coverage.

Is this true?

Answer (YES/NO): NO